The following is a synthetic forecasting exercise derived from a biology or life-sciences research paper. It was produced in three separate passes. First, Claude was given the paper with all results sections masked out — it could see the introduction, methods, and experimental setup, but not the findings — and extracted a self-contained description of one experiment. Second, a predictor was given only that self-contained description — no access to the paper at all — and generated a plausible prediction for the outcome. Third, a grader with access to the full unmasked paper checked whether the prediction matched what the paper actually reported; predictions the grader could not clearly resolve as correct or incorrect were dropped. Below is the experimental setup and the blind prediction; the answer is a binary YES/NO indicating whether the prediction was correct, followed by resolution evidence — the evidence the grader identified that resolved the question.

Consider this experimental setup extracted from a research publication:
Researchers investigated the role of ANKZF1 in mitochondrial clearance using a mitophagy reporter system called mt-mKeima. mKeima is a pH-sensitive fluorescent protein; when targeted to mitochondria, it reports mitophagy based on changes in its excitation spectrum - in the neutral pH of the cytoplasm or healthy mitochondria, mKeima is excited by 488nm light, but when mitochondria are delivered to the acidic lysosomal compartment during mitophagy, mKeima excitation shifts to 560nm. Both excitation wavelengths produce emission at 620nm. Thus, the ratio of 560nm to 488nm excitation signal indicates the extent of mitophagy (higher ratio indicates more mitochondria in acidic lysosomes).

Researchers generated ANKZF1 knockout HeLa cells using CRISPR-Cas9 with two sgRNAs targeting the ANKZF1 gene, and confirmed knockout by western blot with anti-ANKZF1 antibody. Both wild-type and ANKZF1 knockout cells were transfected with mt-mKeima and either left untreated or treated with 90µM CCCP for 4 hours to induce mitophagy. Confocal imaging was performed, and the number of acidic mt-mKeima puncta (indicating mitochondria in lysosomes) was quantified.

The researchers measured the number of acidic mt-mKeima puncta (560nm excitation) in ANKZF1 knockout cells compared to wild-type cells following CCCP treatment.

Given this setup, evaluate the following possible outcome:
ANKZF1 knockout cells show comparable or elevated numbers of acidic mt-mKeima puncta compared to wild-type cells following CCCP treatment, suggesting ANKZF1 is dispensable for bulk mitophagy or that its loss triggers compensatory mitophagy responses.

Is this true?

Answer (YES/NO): NO